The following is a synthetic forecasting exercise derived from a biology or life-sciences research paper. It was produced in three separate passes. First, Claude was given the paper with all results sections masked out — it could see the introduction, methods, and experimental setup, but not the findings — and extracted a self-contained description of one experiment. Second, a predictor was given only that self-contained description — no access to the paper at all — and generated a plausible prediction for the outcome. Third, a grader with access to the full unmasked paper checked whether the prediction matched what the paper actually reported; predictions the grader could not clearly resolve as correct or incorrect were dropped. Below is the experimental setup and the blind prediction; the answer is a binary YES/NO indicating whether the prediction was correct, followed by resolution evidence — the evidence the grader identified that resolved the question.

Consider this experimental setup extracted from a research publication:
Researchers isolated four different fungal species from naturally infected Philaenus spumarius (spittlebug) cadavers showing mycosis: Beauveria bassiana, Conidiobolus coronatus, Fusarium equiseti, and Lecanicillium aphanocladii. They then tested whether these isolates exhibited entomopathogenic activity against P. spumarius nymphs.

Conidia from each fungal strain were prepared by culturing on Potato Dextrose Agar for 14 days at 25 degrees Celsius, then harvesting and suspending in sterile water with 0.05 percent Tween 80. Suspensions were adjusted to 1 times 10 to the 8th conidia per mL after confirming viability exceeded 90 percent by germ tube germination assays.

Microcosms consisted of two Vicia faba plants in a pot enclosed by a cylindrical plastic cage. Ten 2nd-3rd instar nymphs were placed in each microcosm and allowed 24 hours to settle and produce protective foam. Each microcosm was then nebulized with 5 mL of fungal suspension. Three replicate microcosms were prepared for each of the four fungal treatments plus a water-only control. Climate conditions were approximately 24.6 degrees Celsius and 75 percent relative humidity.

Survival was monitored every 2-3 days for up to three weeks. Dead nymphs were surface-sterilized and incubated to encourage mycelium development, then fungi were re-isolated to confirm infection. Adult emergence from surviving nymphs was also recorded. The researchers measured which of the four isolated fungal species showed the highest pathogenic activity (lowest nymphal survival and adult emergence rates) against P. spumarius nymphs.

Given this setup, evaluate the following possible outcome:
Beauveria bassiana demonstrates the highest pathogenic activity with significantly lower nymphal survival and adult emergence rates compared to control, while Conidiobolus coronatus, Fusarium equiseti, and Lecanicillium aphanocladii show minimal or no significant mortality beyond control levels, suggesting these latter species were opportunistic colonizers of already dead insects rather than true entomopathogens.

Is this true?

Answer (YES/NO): NO